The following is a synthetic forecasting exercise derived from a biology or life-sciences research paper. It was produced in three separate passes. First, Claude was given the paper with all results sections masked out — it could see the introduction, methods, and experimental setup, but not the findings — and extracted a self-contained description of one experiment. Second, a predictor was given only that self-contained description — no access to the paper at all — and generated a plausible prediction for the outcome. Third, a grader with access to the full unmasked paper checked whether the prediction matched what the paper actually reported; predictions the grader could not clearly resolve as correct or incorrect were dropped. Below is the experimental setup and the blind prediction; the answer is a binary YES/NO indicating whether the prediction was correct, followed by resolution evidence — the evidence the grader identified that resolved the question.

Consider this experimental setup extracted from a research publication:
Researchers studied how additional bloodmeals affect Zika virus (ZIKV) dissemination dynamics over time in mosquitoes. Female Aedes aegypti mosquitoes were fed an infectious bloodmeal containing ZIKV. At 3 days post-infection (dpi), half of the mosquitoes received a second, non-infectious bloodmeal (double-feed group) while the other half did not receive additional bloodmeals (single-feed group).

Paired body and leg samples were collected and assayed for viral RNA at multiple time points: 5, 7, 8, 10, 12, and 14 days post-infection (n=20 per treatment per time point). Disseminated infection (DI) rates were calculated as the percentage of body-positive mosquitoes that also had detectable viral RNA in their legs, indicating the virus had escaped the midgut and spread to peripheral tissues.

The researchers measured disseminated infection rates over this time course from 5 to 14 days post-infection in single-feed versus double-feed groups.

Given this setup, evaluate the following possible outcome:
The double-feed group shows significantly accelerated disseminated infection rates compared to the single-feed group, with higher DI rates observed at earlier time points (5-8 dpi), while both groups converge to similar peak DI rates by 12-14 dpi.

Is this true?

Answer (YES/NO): YES